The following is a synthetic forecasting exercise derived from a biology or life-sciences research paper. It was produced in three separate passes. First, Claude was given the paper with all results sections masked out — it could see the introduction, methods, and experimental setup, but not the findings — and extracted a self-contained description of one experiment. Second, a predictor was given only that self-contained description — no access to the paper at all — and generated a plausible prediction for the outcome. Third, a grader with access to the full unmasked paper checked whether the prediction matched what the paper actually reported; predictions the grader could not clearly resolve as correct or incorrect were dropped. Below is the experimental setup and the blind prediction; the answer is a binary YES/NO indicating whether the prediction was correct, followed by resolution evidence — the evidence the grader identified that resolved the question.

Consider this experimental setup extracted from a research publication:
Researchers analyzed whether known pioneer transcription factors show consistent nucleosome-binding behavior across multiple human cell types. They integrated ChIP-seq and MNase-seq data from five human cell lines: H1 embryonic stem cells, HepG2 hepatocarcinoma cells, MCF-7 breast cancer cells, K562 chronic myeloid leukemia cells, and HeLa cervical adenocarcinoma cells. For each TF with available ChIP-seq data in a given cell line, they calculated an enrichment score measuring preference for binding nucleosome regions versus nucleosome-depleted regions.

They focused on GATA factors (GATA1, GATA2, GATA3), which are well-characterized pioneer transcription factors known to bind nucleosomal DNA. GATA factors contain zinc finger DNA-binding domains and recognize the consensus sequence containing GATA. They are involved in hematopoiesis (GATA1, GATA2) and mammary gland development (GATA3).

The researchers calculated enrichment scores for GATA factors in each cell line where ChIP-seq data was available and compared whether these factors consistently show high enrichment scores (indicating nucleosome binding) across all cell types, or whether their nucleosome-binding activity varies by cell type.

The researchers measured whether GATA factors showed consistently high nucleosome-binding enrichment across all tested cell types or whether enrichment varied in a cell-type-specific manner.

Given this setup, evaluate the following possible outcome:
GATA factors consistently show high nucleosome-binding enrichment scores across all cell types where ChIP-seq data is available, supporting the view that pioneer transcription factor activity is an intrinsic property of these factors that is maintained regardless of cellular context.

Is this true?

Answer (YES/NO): NO